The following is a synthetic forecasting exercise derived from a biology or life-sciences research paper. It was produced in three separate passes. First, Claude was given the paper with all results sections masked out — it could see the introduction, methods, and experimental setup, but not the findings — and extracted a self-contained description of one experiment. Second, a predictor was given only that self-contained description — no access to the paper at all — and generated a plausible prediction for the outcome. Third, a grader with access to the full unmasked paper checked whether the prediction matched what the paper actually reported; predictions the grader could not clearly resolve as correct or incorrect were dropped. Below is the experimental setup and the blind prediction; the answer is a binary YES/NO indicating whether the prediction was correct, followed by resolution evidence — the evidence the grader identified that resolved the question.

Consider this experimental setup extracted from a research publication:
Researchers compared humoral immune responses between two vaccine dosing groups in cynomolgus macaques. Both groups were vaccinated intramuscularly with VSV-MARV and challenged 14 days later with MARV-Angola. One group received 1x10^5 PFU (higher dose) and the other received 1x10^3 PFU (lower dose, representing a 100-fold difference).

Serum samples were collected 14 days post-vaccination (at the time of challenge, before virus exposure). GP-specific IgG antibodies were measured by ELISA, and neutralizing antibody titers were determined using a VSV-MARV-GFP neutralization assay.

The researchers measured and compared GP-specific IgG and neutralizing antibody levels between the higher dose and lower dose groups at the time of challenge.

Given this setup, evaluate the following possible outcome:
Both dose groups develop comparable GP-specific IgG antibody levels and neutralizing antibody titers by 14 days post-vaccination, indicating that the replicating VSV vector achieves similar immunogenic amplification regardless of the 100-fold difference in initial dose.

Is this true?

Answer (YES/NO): YES